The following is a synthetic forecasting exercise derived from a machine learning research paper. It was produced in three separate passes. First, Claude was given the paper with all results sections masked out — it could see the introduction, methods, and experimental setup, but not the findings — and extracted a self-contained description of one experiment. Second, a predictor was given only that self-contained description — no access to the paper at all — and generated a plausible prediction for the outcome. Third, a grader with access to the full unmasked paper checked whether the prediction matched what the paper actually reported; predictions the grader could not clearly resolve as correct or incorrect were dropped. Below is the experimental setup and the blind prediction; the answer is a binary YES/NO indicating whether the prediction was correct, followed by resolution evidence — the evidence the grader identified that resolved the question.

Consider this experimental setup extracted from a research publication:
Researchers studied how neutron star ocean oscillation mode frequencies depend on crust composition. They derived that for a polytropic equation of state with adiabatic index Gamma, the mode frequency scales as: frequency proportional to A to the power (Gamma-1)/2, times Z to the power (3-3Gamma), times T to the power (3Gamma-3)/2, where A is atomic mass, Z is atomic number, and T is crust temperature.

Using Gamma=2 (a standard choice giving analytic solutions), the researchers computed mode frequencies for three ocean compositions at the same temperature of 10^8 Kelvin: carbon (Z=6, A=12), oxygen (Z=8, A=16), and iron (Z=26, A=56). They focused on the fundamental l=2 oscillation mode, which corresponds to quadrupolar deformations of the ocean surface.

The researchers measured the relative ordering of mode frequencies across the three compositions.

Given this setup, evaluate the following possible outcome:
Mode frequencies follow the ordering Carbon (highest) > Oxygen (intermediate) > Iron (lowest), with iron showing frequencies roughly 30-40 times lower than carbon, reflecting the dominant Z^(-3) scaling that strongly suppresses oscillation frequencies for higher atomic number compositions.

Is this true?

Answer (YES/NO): NO